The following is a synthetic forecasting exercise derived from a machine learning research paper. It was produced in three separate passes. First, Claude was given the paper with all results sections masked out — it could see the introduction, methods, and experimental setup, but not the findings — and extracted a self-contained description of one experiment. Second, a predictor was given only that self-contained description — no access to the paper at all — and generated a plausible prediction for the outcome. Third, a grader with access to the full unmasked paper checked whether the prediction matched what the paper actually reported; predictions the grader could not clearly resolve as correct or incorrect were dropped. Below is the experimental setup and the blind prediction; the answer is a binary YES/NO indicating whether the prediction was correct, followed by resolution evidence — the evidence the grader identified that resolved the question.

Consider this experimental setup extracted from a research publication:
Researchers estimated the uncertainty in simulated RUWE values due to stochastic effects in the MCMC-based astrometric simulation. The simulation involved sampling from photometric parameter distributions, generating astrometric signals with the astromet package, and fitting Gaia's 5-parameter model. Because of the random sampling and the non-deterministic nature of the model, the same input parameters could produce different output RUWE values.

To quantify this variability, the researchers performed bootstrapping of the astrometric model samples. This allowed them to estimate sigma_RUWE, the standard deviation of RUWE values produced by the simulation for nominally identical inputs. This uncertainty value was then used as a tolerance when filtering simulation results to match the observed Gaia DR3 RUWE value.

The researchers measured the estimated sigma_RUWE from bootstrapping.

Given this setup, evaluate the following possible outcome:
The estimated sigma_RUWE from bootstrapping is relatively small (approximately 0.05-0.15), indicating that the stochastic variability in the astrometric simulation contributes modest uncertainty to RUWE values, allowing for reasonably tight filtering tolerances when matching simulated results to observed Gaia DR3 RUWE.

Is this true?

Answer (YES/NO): YES